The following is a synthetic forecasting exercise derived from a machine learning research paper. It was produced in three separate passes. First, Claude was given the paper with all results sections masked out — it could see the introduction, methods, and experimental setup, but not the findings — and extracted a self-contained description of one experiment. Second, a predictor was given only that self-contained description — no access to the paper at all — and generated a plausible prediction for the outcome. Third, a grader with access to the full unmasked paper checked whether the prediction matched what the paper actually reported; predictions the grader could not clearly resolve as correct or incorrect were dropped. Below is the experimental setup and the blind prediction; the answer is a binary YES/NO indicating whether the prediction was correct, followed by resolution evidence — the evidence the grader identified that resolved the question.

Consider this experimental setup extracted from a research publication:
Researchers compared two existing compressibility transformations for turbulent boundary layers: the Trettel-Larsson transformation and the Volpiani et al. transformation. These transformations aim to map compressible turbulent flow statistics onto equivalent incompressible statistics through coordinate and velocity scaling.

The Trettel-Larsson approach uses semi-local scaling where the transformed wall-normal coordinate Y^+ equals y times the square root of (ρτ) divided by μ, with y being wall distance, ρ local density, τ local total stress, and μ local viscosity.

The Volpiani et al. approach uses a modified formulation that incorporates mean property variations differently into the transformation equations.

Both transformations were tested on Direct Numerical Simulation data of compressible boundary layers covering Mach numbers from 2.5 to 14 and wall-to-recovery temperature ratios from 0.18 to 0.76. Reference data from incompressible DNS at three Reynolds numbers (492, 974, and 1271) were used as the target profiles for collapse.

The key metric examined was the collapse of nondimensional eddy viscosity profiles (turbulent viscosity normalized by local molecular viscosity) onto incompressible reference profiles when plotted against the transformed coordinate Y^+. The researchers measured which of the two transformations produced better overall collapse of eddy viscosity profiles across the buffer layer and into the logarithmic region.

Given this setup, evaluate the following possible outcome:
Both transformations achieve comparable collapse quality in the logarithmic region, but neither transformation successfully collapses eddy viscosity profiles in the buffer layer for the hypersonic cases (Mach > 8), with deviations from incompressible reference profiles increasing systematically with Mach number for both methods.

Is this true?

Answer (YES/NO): NO